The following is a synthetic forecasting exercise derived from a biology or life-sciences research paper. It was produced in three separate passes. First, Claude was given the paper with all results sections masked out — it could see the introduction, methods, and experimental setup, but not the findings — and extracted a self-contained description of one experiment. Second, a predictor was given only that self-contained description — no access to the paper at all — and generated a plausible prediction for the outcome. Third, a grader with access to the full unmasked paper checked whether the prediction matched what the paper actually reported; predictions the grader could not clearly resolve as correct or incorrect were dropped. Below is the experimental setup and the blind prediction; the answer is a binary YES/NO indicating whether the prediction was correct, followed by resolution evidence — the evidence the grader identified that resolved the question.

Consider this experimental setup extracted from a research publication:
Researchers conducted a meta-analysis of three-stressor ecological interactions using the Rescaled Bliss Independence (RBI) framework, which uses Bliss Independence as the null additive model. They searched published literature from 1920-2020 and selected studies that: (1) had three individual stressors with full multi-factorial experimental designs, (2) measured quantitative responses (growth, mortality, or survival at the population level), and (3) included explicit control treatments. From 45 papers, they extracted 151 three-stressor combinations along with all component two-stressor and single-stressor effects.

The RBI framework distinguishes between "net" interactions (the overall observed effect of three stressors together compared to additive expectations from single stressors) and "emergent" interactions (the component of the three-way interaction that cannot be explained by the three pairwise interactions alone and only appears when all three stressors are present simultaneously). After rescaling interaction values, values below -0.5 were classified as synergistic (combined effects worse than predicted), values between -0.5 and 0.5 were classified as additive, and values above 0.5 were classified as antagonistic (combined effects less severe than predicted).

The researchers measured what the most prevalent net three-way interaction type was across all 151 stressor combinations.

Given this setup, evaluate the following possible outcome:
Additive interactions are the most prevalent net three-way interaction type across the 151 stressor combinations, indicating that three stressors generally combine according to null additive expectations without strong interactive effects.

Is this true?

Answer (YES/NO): NO